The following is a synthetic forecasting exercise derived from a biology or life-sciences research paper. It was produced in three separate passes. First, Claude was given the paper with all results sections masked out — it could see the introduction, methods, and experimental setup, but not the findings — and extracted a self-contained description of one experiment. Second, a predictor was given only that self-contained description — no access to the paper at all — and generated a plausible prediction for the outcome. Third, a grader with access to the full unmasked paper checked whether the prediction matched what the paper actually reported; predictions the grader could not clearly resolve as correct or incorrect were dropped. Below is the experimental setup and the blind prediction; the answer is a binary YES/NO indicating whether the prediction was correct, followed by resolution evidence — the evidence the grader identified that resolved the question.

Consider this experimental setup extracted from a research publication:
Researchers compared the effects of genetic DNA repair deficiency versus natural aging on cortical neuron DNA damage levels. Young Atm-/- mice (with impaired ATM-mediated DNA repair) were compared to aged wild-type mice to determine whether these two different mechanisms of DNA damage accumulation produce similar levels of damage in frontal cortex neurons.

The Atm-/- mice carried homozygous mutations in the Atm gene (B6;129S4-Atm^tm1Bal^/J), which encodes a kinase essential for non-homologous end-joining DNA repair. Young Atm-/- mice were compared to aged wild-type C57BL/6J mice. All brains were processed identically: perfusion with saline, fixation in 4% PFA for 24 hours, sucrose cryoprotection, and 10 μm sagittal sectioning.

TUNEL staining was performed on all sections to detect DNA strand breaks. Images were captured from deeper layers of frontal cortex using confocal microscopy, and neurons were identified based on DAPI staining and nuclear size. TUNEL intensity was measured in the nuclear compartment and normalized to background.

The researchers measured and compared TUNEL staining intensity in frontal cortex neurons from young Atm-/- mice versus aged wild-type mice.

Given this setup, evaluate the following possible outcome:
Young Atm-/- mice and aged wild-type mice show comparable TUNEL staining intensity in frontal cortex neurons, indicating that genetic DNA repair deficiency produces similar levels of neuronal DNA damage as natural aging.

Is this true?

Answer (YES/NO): YES